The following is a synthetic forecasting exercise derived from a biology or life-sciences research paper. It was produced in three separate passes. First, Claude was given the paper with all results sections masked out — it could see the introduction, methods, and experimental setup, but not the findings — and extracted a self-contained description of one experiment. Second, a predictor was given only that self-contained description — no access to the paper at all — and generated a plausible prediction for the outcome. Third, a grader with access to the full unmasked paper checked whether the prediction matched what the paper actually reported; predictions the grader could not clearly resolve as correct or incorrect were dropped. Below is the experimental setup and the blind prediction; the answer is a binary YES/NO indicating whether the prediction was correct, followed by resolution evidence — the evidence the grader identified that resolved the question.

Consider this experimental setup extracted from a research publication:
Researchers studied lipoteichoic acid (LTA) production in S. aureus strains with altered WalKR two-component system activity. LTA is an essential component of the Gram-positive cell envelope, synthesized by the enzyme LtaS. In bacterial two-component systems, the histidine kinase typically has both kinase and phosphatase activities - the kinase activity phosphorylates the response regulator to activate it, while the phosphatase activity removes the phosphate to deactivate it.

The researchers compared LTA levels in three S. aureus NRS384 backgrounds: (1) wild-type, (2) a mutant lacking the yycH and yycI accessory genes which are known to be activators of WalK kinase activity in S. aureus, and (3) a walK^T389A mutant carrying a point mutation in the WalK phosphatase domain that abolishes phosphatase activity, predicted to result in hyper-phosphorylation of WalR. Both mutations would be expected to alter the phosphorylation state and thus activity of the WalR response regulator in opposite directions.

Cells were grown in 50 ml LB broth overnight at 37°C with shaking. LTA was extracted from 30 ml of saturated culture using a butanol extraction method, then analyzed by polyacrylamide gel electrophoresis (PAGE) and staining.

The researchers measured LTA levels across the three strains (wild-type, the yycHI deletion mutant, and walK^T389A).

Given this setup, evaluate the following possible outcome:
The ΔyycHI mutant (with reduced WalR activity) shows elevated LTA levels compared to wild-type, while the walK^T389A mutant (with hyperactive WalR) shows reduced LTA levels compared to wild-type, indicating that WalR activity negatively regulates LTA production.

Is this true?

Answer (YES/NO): NO